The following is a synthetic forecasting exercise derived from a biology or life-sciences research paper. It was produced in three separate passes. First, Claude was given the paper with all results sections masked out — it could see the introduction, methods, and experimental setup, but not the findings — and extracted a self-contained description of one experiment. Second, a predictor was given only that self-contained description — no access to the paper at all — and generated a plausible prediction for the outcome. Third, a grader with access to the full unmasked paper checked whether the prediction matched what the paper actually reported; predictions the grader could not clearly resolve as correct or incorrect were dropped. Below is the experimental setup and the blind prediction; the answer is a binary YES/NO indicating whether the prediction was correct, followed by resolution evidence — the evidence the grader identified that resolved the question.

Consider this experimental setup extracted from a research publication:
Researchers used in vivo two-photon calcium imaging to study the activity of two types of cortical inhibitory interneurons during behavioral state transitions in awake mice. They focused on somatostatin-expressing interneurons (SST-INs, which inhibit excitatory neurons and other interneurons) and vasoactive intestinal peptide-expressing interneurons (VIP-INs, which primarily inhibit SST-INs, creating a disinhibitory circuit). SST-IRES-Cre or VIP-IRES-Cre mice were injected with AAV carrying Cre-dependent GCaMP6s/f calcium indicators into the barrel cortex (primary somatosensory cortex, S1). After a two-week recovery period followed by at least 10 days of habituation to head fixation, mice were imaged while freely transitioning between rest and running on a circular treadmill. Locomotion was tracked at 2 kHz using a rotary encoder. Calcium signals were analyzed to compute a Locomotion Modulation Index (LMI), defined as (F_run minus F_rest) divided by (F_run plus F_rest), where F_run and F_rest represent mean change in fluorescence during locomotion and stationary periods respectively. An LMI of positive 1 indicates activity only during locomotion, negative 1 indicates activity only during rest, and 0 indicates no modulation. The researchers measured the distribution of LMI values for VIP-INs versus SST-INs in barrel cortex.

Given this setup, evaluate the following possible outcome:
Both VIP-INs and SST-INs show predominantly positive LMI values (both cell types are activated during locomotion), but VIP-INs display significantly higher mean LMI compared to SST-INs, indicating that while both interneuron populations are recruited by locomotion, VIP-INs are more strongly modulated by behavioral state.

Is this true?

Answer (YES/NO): YES